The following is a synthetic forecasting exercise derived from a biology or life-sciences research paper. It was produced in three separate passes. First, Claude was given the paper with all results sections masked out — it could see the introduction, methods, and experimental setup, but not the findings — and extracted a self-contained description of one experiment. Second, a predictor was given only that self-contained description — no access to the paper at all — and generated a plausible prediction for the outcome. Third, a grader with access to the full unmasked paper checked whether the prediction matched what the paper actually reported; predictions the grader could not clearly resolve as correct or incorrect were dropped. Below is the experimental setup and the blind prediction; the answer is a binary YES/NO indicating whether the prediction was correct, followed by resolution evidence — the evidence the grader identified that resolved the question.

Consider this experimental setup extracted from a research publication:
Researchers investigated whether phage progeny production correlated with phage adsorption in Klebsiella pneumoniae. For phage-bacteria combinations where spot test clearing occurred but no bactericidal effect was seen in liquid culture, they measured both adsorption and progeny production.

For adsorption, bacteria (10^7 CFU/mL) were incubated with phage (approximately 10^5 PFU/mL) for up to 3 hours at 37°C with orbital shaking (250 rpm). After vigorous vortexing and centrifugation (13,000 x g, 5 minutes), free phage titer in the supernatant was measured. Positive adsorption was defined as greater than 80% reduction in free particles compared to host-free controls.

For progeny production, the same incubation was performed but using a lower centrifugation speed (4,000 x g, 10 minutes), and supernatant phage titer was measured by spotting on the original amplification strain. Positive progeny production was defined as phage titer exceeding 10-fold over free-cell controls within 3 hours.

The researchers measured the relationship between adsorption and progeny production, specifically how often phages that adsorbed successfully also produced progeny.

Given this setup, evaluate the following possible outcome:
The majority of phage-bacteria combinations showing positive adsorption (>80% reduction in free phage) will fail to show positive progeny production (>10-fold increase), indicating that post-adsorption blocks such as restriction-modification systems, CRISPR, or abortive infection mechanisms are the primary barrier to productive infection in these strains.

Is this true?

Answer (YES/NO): YES